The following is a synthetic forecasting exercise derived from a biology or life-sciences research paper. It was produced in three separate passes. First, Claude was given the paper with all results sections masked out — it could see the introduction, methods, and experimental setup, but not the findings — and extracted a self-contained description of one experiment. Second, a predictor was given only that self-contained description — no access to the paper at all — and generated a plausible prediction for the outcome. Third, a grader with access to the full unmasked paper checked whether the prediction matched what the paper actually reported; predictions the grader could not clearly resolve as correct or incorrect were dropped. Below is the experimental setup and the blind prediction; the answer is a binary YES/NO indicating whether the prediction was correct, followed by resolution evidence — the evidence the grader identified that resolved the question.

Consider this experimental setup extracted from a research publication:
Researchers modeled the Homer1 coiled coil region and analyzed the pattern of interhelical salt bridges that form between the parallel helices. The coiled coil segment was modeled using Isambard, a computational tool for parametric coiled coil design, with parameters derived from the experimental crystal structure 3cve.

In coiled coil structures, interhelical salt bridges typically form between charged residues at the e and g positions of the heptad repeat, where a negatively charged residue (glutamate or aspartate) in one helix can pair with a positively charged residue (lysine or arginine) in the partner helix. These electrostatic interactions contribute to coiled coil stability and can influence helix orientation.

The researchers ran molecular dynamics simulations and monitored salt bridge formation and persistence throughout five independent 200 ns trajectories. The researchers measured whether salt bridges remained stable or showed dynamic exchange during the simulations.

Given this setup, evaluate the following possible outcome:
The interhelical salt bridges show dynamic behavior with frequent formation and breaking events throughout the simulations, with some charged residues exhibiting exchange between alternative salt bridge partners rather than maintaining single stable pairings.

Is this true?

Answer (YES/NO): NO